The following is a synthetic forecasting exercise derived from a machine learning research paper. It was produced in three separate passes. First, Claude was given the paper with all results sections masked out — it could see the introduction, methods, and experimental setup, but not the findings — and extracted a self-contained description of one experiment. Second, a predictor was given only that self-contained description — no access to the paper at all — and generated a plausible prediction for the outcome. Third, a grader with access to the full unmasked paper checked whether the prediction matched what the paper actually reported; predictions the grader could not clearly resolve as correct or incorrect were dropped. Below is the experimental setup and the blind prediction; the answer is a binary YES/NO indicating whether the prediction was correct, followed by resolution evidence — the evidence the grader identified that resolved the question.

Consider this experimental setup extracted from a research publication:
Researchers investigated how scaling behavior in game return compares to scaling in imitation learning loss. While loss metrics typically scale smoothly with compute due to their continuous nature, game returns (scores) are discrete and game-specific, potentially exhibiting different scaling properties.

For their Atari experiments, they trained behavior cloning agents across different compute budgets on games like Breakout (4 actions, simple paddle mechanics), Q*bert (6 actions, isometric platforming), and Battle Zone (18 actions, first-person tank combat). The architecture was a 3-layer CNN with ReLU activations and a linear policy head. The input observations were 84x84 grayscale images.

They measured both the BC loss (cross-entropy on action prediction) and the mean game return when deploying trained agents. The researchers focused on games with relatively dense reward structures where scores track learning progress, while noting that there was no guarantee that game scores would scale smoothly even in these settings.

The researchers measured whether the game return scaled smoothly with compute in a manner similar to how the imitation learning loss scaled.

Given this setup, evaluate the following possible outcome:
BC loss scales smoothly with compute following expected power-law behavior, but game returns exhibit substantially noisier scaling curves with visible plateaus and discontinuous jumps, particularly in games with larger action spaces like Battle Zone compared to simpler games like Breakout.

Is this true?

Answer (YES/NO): NO